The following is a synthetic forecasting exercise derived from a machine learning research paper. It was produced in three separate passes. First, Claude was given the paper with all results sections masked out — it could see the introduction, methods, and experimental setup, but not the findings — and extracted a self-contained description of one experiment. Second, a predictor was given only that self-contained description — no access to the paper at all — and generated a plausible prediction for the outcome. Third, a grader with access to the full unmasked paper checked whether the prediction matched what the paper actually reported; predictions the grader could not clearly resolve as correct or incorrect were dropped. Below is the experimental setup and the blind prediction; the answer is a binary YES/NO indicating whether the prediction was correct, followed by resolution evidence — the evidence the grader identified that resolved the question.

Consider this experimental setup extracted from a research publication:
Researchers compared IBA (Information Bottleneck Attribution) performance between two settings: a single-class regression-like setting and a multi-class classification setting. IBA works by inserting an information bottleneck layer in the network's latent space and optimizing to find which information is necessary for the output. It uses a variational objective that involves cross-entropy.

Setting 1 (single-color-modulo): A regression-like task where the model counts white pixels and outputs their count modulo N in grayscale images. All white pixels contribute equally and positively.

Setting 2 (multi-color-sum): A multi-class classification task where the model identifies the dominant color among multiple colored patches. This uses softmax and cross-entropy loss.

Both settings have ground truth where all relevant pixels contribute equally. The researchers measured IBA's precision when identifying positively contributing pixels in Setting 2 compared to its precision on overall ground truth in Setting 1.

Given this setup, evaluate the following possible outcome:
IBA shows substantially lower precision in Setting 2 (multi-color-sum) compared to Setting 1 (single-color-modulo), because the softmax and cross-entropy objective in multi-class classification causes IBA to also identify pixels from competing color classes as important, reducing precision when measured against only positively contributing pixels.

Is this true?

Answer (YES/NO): NO